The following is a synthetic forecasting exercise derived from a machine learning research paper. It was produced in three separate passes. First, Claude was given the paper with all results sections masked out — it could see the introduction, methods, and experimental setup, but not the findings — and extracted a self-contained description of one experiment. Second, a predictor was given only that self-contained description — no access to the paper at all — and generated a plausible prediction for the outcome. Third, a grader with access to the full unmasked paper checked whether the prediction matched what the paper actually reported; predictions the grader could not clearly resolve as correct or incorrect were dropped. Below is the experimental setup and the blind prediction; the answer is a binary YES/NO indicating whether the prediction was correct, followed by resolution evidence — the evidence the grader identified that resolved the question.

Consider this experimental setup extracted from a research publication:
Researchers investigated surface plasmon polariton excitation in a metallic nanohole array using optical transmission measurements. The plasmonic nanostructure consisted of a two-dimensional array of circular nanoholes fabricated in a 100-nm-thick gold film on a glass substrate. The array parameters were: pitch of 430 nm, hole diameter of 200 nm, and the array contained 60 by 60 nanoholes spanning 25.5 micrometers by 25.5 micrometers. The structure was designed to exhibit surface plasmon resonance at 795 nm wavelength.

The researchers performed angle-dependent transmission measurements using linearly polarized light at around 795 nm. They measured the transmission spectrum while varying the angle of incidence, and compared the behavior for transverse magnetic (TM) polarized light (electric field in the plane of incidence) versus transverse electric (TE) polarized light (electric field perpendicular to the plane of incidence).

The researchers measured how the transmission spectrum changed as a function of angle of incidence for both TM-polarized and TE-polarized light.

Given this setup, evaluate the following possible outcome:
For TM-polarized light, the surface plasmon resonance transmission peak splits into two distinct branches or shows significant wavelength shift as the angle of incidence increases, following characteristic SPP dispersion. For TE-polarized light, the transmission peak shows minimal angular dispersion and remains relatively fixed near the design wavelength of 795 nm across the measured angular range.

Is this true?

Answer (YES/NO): YES